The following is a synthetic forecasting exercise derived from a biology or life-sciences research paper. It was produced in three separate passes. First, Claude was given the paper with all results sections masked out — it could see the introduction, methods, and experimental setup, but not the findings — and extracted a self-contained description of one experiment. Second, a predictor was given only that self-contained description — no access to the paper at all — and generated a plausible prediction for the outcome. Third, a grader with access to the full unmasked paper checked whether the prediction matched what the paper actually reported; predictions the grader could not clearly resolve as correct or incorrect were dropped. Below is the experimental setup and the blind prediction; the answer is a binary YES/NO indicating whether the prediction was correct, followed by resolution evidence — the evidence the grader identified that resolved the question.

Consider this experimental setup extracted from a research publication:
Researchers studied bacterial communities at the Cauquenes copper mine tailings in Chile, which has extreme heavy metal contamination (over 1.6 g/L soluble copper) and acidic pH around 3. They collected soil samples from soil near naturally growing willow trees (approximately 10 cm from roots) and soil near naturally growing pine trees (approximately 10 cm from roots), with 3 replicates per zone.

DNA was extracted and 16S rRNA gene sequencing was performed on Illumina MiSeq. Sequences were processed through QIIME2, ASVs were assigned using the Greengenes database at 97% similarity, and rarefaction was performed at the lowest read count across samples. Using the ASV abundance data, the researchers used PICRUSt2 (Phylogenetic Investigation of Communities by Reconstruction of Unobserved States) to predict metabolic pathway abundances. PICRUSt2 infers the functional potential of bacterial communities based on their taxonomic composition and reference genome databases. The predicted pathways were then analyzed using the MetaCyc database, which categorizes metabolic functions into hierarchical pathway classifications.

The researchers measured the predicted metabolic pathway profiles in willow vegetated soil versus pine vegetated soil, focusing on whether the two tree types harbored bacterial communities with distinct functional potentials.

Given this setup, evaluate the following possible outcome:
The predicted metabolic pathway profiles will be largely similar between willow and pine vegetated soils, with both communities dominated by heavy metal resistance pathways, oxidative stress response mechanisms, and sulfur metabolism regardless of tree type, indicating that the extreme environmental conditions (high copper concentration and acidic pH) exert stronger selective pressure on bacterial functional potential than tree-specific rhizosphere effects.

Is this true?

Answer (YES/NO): NO